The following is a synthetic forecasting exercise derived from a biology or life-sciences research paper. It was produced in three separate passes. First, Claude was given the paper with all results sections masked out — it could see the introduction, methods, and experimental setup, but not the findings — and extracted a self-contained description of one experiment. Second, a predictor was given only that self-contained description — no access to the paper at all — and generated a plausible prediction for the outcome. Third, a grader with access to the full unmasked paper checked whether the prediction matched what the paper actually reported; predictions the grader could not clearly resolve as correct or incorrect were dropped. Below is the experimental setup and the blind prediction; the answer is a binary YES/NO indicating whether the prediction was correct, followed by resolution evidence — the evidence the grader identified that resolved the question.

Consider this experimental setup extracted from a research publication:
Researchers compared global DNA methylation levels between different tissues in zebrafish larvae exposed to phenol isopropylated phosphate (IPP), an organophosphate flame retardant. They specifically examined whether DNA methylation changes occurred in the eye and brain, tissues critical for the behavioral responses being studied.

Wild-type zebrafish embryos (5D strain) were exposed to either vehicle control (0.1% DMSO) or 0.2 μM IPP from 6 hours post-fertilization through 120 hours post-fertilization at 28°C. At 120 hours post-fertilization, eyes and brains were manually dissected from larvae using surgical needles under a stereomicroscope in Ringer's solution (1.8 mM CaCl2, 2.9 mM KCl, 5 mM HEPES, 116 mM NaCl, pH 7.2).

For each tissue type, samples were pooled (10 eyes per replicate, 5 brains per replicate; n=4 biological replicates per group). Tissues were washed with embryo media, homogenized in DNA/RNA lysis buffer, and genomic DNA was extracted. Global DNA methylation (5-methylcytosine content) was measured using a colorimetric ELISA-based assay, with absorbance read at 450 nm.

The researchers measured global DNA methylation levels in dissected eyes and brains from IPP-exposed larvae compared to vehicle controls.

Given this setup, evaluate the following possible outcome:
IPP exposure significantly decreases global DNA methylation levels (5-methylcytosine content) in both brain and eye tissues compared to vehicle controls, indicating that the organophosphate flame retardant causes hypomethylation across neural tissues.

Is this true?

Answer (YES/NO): NO